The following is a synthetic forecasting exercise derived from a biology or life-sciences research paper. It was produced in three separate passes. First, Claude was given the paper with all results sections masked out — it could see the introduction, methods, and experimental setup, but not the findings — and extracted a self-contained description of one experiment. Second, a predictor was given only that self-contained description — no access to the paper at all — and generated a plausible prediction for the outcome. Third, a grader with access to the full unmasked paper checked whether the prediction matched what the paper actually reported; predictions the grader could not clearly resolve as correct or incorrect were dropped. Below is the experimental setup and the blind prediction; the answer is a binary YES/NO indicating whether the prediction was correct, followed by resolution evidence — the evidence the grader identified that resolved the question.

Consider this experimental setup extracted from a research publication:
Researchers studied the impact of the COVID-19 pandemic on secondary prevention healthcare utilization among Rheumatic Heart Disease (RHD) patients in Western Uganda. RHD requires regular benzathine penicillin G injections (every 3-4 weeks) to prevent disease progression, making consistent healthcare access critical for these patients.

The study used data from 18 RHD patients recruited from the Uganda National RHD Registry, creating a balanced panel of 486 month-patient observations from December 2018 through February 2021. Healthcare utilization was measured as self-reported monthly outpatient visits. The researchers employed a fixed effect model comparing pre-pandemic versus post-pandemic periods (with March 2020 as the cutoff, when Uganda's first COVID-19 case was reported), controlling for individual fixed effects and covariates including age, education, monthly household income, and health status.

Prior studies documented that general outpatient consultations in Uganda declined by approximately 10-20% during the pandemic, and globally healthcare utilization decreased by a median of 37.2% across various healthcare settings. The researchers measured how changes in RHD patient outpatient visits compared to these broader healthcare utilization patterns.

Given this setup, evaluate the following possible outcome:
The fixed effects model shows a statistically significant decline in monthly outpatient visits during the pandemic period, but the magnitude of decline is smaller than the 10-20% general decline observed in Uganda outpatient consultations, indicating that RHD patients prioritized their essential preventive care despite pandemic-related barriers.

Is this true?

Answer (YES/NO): NO